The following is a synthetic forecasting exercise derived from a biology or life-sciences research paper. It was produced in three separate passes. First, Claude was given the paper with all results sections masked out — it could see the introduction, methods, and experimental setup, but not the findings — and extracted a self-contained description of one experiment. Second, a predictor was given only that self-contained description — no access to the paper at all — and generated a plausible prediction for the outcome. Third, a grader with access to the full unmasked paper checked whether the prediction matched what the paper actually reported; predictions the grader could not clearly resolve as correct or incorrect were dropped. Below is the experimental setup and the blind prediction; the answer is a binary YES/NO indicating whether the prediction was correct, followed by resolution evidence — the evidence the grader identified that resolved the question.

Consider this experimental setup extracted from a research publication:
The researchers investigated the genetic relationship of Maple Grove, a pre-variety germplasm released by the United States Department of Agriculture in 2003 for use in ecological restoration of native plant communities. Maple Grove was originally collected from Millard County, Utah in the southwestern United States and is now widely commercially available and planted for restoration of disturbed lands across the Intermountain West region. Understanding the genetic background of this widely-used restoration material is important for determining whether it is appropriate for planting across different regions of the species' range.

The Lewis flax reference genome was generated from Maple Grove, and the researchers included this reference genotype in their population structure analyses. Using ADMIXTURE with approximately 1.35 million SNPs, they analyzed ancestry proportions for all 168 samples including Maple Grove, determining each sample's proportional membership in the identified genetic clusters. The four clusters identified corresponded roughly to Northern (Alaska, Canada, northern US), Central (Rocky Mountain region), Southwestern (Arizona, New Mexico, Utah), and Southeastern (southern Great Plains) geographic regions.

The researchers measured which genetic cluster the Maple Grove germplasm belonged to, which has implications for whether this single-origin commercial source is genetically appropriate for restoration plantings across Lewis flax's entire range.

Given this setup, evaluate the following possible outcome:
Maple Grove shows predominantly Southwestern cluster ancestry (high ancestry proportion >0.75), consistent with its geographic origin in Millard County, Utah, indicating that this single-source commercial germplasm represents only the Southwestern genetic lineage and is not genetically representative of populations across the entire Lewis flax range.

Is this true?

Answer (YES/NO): YES